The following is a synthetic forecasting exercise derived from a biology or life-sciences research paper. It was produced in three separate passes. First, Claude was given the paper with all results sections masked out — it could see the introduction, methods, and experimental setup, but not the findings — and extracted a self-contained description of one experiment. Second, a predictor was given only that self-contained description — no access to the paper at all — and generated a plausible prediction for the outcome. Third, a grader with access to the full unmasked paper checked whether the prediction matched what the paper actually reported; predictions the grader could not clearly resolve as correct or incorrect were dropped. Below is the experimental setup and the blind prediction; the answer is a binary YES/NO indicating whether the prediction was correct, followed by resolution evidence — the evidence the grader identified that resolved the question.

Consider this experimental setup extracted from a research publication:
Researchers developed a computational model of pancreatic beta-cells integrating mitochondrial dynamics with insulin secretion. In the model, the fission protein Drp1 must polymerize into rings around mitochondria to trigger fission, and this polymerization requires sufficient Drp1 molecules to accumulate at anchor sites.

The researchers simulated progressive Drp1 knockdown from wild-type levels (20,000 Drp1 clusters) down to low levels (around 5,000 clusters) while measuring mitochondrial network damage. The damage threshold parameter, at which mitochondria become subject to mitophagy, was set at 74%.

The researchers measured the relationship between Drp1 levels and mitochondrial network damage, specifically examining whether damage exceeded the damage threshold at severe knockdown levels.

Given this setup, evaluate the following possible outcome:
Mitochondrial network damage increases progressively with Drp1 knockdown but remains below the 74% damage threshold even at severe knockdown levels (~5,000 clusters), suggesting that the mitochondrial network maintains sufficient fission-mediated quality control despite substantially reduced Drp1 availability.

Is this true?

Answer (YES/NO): NO